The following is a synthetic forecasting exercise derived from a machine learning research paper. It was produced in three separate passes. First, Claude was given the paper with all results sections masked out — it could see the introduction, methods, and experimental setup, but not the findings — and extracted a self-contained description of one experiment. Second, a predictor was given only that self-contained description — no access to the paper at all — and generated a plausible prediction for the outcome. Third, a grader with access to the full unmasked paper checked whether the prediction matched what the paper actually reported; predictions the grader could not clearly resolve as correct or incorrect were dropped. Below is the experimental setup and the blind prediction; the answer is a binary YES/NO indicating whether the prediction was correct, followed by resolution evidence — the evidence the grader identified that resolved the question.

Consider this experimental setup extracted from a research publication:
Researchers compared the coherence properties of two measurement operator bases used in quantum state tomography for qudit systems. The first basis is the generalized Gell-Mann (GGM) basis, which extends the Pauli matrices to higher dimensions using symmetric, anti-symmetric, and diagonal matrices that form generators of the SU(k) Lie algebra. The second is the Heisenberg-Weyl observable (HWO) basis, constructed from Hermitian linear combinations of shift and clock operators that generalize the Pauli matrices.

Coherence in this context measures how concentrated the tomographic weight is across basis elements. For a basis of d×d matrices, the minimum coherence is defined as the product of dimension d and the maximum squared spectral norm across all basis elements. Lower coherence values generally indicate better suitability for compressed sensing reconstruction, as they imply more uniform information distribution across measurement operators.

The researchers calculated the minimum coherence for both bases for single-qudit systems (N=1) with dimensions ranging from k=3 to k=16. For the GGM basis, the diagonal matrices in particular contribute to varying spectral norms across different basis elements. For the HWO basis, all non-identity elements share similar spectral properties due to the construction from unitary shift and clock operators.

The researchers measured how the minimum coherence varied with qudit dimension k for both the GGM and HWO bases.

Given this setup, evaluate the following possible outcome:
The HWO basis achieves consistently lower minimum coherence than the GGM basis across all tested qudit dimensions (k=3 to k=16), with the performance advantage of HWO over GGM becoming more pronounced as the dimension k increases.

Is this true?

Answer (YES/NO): YES